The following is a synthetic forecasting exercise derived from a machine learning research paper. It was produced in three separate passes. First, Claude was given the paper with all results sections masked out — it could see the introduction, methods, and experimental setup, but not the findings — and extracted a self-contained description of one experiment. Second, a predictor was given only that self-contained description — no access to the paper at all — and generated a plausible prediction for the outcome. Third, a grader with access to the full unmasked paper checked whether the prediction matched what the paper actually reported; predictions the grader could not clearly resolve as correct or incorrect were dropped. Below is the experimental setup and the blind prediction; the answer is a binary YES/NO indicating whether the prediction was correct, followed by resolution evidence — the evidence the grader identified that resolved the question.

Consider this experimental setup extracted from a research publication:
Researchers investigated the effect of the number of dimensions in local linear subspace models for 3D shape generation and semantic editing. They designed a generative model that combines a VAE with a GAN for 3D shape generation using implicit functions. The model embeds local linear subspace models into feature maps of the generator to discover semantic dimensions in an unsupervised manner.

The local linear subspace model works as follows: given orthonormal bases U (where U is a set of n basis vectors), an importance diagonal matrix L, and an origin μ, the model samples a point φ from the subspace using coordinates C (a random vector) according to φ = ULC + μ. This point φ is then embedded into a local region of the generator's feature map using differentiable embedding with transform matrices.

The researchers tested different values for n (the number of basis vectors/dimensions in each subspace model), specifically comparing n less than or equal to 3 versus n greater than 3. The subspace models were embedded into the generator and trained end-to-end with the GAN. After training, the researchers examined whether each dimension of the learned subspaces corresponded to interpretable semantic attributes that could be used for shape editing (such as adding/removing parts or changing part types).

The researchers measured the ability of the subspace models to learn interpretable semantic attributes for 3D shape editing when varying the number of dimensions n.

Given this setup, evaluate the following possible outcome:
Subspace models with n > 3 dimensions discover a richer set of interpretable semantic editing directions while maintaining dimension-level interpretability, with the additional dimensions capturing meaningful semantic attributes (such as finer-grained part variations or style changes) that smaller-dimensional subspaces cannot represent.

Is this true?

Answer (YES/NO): YES